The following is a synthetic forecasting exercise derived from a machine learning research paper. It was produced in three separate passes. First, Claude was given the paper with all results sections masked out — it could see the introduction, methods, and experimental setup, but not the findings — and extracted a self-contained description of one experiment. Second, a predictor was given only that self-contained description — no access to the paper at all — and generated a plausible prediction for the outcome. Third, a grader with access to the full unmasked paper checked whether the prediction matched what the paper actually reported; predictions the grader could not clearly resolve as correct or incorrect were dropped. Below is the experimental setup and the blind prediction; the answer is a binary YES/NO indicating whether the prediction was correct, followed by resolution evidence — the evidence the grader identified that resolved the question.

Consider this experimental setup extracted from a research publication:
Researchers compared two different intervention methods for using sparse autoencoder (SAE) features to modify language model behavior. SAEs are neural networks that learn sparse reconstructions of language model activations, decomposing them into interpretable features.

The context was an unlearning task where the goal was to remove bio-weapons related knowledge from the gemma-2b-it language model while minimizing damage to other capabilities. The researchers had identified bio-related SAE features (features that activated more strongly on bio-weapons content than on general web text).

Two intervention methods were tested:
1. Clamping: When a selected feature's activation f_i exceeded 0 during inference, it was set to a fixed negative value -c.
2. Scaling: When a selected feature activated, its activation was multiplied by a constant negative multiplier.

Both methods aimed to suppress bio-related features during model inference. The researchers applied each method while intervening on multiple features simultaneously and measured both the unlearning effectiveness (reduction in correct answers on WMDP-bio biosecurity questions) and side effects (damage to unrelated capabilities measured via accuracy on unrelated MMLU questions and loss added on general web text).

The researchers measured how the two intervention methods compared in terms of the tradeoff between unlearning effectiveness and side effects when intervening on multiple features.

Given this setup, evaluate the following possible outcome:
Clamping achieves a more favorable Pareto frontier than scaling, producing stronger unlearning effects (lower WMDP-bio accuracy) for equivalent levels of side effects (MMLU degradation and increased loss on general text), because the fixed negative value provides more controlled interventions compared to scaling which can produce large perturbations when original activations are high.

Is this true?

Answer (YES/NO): NO